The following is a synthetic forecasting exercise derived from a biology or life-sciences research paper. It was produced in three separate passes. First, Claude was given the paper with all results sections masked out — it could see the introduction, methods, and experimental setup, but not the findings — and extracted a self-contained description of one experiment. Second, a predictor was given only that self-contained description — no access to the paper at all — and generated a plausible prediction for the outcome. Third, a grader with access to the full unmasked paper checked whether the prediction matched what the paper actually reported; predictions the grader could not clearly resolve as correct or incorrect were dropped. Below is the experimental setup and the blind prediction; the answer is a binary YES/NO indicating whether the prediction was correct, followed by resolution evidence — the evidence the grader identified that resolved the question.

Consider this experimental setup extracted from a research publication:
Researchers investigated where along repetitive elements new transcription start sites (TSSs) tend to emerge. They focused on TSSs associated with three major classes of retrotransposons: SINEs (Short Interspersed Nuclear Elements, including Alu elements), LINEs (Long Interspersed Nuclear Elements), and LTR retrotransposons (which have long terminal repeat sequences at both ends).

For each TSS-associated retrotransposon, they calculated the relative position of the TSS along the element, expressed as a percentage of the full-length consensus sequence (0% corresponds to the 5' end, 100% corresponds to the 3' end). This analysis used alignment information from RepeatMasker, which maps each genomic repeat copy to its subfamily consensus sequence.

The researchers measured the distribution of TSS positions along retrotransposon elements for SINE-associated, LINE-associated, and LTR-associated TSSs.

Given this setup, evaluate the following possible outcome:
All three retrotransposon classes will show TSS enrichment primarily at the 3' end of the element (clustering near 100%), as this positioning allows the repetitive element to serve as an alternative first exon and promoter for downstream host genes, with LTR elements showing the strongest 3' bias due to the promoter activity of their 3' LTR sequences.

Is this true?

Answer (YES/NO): NO